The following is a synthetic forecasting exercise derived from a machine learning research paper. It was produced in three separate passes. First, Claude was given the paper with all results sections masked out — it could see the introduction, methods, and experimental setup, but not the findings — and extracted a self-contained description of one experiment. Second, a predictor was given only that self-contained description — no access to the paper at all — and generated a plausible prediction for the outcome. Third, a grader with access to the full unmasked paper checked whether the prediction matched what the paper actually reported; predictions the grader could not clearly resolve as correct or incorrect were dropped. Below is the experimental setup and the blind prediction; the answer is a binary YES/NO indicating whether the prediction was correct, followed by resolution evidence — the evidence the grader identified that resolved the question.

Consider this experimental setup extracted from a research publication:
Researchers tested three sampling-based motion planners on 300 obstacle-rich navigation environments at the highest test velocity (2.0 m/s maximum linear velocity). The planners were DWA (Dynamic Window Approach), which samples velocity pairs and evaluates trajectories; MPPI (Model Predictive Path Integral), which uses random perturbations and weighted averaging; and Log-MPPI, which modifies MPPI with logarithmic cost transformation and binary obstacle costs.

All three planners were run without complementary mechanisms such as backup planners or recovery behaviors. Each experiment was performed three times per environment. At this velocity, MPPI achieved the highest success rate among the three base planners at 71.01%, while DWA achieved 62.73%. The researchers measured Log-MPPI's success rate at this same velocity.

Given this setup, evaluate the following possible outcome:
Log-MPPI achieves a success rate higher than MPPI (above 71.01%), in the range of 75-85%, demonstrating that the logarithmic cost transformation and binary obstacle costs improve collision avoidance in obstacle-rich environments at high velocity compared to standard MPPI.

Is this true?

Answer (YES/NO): NO